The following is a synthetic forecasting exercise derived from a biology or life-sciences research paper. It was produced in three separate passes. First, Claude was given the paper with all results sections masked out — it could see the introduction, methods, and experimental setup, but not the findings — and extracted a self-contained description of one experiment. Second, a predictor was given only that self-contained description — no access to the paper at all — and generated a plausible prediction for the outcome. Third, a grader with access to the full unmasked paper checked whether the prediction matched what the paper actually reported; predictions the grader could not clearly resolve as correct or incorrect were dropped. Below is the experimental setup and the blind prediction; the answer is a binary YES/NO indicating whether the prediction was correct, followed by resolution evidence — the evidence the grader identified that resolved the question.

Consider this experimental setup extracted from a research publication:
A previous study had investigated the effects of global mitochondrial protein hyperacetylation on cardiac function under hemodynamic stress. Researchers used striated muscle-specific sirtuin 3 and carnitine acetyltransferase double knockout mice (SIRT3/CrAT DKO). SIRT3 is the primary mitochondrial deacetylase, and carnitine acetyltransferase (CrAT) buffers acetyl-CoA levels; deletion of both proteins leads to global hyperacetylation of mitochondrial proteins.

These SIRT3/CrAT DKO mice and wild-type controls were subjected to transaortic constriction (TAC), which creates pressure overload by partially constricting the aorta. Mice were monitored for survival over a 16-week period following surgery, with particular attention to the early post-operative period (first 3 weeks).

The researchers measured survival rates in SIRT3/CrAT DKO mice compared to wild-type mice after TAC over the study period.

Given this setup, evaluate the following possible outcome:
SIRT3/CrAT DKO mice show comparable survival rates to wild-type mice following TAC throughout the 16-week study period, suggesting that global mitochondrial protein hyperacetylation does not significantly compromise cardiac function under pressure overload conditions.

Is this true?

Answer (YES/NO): NO